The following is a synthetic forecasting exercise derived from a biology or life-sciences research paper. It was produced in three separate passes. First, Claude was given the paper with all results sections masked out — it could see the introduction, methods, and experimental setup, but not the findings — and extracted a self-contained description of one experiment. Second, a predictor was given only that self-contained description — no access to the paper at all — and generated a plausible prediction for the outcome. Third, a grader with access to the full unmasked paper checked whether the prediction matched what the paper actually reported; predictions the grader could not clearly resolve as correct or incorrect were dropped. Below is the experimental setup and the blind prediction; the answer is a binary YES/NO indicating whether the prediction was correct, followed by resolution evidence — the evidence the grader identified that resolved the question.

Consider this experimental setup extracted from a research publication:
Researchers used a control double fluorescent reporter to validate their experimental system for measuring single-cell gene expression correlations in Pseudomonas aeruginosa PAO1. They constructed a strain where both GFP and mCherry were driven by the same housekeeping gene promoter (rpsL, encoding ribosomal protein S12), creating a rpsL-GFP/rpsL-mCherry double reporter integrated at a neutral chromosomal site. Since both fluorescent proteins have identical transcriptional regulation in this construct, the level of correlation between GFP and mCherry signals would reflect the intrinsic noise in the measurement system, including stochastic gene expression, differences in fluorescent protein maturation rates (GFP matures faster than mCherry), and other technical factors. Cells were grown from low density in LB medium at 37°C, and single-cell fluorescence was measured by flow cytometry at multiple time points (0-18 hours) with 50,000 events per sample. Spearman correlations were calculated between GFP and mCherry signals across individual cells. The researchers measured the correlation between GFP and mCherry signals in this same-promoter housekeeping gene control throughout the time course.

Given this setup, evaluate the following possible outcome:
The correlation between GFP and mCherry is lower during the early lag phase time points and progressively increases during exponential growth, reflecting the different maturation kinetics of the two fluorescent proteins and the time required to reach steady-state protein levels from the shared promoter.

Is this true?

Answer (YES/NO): NO